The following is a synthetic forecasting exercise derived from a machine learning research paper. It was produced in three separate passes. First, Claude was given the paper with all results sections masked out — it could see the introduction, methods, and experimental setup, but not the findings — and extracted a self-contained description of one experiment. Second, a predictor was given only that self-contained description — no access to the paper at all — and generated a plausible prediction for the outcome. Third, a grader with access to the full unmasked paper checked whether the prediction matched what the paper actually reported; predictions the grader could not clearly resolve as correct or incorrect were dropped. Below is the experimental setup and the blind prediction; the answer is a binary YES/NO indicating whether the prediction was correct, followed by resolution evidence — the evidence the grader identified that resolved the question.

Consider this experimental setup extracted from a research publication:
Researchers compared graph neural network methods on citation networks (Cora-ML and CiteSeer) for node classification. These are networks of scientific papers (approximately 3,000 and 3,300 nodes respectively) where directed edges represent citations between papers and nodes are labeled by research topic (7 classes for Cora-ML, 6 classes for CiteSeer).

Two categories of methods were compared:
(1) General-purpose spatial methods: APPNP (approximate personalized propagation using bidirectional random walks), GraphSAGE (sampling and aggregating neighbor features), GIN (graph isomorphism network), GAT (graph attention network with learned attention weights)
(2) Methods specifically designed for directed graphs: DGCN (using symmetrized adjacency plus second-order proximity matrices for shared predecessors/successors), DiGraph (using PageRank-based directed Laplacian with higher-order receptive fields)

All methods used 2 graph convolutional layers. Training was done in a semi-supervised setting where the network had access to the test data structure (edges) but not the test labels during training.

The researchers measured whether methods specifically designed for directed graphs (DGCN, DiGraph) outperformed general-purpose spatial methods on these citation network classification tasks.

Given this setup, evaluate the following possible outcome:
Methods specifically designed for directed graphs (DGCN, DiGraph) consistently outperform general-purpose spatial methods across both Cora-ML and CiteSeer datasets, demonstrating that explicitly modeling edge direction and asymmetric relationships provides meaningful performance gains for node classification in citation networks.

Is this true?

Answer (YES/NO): NO